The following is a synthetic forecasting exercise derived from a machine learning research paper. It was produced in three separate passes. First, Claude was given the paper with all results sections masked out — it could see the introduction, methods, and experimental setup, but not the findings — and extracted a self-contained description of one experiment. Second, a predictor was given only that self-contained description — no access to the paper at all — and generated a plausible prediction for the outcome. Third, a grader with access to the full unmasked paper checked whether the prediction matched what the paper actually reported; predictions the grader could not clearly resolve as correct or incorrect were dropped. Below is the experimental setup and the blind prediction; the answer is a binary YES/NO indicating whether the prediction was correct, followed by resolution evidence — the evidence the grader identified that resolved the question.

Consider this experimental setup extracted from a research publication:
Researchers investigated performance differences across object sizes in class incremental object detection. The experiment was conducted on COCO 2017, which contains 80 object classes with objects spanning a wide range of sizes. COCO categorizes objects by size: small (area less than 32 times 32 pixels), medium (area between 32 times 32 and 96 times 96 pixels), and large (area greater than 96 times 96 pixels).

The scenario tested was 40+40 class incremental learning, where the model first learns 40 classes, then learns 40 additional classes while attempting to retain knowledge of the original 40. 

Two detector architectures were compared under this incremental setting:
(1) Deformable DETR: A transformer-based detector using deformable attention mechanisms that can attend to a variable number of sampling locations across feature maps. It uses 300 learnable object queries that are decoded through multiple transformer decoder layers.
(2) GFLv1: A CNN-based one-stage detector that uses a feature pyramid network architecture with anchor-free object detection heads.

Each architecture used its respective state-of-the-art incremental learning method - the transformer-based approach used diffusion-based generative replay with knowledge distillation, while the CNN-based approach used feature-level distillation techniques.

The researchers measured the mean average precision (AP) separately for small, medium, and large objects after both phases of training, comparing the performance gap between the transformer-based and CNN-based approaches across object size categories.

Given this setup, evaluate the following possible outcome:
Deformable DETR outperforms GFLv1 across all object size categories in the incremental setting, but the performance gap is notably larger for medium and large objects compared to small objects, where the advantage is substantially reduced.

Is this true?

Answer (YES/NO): YES